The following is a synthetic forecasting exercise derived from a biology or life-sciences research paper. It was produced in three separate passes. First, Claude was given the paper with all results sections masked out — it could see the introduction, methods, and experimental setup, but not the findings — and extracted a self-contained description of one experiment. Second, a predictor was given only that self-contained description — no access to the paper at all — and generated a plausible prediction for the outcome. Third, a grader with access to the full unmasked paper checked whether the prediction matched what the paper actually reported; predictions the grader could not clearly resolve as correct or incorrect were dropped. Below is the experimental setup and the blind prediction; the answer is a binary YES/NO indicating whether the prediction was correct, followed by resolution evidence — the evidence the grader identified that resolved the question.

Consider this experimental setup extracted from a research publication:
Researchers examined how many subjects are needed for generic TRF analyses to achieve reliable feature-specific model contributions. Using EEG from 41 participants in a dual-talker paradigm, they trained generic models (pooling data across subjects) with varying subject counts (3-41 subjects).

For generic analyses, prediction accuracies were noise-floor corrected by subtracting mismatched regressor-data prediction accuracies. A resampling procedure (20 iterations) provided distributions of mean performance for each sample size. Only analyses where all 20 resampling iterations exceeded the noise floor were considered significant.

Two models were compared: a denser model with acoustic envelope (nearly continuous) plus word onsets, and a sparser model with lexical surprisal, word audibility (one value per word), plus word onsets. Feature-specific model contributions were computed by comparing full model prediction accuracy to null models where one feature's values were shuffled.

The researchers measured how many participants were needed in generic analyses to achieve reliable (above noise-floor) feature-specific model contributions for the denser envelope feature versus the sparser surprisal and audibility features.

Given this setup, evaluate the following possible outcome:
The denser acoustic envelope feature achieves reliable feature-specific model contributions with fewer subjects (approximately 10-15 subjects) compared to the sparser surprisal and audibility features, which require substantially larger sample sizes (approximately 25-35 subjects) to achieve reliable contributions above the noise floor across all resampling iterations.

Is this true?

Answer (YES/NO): NO